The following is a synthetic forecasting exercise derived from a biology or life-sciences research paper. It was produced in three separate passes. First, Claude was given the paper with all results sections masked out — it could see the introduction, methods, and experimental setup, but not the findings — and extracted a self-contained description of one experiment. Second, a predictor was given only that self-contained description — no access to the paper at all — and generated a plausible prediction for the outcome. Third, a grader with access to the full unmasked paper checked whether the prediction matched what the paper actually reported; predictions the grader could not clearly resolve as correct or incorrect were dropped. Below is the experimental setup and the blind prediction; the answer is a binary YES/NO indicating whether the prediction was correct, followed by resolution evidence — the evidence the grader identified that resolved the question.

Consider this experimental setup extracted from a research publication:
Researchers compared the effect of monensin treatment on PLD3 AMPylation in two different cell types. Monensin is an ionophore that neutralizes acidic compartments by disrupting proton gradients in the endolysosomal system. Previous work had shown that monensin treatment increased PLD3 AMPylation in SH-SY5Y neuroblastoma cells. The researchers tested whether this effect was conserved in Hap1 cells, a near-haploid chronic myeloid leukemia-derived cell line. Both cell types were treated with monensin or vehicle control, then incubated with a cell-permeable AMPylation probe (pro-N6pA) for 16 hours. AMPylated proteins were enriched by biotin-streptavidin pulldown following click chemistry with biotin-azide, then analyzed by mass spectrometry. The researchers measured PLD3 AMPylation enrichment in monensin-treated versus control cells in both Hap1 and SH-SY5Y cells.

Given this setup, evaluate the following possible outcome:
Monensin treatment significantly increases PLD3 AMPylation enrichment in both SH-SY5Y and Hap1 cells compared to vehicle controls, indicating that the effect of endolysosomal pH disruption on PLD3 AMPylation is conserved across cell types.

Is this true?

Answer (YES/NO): NO